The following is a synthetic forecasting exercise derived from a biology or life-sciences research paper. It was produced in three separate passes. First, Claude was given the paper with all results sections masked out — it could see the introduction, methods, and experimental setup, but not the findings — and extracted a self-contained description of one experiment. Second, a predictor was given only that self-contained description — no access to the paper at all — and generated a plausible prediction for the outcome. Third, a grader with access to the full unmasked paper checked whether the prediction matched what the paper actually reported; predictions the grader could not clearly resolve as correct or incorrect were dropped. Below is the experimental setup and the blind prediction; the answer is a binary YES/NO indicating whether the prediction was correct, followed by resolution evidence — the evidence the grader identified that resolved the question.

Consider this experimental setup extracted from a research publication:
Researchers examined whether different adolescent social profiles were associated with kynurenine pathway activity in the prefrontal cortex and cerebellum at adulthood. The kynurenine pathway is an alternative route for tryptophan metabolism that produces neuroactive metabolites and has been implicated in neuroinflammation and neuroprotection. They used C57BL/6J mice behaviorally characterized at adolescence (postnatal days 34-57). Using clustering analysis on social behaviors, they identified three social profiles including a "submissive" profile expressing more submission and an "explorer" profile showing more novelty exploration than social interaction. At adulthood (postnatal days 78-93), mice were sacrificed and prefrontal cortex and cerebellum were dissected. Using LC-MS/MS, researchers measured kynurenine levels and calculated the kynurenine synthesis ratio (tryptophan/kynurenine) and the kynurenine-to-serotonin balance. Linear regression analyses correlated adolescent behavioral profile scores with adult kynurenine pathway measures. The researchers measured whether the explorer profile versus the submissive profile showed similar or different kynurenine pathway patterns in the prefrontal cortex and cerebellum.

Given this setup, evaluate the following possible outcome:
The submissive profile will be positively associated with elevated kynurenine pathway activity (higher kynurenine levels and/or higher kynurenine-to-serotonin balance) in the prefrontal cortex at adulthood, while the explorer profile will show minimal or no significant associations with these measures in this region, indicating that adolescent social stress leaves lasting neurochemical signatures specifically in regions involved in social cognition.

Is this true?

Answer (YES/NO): NO